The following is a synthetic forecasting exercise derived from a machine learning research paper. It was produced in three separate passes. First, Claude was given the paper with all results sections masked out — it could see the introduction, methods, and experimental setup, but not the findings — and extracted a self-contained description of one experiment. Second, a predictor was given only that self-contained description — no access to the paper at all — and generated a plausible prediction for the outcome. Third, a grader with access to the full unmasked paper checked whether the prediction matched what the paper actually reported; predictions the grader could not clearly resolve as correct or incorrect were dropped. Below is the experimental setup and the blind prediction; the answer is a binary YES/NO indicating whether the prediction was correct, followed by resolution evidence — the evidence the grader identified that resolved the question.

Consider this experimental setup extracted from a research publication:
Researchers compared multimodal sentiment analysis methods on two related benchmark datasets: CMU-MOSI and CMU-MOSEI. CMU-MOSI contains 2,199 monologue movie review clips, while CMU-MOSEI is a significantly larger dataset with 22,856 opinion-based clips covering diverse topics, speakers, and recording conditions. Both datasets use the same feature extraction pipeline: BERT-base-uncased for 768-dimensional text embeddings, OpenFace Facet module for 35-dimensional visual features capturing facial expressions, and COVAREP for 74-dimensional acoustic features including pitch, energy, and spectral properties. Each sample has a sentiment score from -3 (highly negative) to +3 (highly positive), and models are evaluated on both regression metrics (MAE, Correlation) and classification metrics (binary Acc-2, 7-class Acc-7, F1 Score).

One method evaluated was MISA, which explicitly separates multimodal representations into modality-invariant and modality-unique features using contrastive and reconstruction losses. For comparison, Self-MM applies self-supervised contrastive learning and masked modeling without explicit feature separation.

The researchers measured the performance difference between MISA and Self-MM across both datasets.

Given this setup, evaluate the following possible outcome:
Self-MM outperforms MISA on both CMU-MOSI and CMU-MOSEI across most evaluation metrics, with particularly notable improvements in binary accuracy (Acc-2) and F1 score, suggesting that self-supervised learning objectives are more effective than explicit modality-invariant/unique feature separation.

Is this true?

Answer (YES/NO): NO